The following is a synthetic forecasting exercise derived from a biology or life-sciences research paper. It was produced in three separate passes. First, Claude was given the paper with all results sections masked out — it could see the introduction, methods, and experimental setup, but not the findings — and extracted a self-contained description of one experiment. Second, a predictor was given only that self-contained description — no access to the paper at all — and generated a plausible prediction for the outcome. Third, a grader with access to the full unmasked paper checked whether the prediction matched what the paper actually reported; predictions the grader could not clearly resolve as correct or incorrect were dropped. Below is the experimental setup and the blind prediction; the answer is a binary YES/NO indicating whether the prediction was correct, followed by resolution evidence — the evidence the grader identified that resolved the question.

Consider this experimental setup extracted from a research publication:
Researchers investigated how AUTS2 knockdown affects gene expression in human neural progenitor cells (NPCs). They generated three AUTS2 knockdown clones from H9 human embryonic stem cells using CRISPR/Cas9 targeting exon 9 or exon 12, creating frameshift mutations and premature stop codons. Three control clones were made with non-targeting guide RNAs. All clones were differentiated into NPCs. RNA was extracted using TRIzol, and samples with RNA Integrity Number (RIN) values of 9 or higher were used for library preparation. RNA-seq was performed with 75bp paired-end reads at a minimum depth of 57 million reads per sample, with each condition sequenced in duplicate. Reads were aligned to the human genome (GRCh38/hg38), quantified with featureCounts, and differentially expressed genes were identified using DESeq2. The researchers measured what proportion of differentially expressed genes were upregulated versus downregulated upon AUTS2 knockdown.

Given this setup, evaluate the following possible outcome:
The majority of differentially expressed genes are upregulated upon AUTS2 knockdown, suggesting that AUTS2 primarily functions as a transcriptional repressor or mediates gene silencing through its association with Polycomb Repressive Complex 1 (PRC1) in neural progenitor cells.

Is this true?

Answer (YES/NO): YES